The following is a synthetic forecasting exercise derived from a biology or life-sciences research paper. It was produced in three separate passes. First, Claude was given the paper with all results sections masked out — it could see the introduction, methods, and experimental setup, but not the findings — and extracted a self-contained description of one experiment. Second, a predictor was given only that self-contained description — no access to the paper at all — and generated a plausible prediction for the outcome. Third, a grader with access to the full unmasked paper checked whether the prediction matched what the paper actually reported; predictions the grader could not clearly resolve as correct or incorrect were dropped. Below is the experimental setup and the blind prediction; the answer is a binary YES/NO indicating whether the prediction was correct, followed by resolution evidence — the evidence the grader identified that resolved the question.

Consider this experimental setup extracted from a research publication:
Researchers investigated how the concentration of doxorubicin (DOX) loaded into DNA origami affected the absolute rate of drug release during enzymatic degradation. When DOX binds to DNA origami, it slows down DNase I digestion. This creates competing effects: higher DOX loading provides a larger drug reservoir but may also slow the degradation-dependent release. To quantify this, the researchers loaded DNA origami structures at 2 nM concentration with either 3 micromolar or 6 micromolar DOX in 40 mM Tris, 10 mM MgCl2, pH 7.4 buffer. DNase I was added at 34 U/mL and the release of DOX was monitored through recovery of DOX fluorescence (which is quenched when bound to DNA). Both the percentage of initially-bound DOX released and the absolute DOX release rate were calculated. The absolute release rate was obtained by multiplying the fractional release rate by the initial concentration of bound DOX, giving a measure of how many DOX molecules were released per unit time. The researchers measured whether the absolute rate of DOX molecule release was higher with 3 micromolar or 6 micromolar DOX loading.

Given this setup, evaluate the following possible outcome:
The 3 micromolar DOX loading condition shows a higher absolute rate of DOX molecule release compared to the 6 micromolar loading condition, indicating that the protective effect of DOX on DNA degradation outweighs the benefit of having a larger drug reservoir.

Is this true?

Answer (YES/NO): YES